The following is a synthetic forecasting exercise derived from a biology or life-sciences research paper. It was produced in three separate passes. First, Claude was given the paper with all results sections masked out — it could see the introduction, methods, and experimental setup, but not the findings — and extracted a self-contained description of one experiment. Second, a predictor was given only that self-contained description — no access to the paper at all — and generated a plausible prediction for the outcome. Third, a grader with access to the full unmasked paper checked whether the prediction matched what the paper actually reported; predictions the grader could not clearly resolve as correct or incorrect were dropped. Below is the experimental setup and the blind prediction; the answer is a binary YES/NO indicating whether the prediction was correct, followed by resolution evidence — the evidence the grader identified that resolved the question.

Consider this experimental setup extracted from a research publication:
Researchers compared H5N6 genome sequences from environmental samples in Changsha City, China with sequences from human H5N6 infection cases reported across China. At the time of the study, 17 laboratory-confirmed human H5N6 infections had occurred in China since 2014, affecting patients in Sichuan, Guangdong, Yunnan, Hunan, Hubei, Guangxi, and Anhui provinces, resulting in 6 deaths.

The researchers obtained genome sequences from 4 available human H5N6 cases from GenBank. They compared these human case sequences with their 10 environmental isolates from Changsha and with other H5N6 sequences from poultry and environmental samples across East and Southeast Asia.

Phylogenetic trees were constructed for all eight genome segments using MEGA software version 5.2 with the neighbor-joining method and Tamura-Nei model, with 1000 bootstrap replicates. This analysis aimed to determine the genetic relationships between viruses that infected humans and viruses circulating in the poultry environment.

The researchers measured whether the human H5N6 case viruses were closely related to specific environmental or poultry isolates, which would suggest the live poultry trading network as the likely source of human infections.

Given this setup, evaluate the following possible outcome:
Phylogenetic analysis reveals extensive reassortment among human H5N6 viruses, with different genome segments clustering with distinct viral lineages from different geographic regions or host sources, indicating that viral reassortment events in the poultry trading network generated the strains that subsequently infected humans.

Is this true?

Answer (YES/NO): NO